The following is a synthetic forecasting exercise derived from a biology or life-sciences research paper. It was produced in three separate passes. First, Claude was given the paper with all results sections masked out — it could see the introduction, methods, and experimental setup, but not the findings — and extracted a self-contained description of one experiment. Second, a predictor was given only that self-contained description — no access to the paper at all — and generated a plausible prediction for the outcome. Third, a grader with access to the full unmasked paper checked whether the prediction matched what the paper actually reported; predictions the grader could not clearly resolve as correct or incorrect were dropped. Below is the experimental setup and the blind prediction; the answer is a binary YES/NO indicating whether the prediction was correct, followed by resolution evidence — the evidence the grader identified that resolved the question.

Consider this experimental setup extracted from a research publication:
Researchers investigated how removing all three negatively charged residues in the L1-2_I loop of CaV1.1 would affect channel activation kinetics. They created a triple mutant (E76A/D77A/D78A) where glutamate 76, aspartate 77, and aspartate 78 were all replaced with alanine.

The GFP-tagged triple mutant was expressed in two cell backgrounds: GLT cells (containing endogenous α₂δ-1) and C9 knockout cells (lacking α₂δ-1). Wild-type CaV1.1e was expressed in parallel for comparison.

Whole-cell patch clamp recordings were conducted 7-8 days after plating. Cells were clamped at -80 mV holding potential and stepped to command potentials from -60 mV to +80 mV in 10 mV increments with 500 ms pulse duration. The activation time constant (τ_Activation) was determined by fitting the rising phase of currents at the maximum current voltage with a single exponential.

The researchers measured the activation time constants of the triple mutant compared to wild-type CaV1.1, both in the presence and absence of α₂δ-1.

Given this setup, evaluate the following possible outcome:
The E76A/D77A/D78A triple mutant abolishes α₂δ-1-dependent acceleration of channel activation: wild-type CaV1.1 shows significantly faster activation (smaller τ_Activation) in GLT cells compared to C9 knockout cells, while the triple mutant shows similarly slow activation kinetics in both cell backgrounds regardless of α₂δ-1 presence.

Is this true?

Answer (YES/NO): NO